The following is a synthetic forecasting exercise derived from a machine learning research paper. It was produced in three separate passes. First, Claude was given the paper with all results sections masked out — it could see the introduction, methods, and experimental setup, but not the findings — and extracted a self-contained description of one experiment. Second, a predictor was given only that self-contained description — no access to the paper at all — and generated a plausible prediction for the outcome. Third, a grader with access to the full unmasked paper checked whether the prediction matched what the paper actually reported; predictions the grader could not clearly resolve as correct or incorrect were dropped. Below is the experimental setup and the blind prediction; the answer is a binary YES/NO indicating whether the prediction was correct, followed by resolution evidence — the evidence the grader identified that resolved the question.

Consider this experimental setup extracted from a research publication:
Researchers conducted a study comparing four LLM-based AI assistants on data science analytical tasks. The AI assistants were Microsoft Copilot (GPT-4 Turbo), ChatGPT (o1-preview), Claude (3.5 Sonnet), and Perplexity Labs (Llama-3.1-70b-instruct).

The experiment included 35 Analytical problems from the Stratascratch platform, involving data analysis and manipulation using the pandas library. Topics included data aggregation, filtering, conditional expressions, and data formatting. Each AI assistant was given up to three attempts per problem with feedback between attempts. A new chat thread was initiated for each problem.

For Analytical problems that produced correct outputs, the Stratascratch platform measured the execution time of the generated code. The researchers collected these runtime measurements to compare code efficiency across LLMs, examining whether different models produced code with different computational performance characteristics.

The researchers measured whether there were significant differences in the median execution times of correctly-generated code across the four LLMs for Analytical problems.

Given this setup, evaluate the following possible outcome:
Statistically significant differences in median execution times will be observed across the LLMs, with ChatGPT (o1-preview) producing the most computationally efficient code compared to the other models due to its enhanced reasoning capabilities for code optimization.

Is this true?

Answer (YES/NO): NO